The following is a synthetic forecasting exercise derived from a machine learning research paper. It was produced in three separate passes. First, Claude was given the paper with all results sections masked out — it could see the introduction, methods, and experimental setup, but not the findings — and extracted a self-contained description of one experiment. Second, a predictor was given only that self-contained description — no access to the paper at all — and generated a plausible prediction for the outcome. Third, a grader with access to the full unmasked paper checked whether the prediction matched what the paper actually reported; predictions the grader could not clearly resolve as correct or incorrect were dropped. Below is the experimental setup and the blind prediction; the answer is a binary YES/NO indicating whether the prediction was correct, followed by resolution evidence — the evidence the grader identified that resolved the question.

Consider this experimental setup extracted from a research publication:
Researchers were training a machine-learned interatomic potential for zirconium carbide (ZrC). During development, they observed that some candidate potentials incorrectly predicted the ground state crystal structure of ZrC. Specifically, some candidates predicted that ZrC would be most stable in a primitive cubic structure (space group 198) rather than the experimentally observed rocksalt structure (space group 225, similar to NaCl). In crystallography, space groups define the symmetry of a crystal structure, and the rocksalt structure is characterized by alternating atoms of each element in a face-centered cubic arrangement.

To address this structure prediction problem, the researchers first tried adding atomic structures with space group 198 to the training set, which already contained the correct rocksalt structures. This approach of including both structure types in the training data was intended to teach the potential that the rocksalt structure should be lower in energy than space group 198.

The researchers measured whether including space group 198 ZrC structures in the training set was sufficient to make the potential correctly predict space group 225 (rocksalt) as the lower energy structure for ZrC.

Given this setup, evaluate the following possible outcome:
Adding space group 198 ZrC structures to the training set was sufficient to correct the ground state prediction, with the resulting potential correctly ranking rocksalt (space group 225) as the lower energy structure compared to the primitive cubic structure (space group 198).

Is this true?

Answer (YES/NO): NO